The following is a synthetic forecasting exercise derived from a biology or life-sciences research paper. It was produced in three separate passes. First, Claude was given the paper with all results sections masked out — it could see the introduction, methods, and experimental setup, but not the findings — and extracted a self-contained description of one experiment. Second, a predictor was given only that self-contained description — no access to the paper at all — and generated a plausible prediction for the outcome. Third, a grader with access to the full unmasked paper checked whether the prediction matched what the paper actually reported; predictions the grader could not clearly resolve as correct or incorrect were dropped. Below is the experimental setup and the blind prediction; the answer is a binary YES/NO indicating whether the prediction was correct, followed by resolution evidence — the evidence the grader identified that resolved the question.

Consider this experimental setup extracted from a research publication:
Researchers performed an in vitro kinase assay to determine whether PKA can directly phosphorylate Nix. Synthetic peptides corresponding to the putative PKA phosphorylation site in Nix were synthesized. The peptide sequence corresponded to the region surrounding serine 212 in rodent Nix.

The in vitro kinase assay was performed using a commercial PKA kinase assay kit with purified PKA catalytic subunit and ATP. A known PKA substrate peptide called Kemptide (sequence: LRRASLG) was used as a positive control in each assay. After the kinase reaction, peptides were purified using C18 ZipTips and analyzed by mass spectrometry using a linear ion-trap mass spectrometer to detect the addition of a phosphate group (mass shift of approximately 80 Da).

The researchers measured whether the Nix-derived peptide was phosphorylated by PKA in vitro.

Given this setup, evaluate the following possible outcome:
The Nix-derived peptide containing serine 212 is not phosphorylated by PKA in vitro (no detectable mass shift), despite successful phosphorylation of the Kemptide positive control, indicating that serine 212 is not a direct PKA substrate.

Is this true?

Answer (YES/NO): NO